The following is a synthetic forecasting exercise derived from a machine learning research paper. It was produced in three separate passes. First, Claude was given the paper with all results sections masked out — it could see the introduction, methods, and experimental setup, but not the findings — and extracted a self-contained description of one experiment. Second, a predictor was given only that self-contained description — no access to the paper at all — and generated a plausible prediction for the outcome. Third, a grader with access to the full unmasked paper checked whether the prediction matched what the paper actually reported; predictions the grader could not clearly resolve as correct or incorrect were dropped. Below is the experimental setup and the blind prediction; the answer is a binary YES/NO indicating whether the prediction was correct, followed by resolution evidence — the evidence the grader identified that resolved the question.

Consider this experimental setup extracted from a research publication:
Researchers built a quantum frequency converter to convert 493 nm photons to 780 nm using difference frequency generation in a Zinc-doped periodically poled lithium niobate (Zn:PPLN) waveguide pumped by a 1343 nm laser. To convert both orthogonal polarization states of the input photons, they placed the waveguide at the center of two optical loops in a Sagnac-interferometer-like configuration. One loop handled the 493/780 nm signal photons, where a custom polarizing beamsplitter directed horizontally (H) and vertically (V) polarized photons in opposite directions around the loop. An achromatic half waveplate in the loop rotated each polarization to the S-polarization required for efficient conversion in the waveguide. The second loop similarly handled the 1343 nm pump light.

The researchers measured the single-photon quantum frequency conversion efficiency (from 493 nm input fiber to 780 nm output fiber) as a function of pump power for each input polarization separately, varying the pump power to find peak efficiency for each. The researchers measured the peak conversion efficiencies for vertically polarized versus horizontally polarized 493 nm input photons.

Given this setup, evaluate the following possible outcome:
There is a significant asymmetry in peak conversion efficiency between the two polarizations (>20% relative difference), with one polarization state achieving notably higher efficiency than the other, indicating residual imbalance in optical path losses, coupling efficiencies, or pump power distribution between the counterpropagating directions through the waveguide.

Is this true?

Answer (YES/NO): NO